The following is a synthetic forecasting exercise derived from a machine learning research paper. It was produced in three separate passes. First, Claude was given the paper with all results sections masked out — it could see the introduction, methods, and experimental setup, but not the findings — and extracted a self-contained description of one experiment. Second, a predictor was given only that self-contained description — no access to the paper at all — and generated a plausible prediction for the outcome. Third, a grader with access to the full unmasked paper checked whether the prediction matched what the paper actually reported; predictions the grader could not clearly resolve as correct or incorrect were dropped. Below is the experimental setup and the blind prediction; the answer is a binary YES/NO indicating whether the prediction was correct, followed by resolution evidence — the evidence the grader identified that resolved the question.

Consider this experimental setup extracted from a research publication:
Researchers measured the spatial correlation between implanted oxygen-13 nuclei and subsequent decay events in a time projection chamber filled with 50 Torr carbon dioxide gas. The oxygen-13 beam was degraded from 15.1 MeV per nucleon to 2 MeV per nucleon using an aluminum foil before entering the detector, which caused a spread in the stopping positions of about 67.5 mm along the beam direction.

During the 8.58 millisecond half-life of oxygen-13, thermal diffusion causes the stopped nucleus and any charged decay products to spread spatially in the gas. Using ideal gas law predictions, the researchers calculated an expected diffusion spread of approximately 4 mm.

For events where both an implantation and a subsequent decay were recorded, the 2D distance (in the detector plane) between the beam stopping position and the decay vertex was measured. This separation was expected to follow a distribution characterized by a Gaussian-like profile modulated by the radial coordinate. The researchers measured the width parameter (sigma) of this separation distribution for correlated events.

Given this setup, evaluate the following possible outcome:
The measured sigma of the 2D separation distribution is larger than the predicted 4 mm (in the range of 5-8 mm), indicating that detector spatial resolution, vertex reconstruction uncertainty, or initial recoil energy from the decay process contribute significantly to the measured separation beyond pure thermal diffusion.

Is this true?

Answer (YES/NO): NO